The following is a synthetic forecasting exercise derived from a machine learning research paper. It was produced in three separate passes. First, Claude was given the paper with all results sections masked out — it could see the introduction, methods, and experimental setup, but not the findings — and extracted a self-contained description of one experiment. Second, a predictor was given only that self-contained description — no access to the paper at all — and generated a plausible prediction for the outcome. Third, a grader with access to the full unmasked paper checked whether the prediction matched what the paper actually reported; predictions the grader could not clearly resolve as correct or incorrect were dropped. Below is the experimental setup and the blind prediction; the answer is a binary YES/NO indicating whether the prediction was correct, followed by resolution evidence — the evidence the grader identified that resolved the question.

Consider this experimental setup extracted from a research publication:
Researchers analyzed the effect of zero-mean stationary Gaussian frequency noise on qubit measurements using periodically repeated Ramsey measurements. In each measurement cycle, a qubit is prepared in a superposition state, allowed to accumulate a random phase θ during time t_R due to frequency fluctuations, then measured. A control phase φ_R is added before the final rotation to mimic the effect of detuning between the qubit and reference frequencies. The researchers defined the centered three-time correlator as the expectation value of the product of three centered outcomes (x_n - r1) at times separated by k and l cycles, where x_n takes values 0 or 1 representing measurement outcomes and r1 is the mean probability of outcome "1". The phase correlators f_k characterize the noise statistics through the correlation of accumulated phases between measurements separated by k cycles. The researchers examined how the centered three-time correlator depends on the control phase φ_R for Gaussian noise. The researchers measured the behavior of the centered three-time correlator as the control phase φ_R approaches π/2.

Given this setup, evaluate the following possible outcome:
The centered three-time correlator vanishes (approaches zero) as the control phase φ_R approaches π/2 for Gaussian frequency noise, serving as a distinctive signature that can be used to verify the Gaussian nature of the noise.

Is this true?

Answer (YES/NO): YES